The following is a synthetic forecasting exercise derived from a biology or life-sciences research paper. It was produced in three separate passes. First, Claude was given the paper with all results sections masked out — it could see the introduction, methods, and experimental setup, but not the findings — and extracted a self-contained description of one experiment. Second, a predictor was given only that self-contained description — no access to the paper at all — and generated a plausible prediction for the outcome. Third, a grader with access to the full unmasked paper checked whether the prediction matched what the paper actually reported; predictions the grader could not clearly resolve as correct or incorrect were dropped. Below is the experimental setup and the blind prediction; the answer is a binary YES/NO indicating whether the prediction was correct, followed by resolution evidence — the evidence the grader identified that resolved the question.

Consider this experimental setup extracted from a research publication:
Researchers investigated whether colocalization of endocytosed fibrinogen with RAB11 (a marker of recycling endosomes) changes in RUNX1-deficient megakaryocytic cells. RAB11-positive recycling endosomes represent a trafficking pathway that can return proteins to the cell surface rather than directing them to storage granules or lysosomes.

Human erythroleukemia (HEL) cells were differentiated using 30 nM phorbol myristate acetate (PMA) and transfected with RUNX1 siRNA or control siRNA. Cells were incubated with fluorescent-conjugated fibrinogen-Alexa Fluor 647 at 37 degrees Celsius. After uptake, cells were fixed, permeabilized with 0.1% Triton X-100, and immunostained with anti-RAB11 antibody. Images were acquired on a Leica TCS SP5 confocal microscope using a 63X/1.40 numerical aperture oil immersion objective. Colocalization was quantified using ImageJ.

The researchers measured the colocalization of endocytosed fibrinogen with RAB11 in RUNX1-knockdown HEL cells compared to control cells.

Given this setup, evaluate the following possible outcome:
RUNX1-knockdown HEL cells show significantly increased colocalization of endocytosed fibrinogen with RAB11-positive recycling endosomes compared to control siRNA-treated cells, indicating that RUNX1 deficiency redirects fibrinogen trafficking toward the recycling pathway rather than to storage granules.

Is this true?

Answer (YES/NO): YES